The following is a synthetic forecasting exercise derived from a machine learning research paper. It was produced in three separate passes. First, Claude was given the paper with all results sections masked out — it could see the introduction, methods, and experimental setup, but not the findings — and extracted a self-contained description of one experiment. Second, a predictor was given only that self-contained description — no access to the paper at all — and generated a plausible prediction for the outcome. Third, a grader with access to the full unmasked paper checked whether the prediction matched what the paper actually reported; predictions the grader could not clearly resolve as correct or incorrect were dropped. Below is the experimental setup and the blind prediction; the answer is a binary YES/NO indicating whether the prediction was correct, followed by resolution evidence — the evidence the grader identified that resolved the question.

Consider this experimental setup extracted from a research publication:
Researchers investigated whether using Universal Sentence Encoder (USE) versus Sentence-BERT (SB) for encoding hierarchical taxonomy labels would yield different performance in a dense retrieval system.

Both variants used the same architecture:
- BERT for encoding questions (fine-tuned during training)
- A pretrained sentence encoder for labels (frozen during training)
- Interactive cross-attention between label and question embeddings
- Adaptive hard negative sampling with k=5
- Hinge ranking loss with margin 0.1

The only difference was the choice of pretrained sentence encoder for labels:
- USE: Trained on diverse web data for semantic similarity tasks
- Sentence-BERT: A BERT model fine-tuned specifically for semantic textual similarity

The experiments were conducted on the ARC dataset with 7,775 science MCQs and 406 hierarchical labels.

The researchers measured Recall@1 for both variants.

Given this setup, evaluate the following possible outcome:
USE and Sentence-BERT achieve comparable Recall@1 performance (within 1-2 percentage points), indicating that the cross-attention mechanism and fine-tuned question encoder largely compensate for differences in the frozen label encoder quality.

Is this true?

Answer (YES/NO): YES